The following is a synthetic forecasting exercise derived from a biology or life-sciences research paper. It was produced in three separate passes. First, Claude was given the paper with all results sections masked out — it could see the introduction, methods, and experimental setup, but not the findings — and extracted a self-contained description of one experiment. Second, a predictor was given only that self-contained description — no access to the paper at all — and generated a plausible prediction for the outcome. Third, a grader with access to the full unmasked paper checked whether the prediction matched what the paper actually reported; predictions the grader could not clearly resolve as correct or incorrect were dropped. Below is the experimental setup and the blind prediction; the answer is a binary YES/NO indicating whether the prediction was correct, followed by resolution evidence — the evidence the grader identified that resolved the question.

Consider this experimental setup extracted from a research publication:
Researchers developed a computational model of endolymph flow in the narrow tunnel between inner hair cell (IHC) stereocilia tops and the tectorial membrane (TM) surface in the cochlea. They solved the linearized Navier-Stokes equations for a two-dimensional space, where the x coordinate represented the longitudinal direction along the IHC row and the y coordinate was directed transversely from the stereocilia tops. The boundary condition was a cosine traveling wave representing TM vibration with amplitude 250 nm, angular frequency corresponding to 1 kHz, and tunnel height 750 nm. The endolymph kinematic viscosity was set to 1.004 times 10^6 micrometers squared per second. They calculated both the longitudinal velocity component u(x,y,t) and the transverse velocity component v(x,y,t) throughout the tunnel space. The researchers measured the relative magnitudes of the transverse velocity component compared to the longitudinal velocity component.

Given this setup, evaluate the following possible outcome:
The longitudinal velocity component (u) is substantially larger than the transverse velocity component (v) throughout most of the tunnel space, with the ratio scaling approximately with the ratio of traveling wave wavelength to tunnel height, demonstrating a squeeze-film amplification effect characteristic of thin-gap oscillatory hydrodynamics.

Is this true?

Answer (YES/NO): NO